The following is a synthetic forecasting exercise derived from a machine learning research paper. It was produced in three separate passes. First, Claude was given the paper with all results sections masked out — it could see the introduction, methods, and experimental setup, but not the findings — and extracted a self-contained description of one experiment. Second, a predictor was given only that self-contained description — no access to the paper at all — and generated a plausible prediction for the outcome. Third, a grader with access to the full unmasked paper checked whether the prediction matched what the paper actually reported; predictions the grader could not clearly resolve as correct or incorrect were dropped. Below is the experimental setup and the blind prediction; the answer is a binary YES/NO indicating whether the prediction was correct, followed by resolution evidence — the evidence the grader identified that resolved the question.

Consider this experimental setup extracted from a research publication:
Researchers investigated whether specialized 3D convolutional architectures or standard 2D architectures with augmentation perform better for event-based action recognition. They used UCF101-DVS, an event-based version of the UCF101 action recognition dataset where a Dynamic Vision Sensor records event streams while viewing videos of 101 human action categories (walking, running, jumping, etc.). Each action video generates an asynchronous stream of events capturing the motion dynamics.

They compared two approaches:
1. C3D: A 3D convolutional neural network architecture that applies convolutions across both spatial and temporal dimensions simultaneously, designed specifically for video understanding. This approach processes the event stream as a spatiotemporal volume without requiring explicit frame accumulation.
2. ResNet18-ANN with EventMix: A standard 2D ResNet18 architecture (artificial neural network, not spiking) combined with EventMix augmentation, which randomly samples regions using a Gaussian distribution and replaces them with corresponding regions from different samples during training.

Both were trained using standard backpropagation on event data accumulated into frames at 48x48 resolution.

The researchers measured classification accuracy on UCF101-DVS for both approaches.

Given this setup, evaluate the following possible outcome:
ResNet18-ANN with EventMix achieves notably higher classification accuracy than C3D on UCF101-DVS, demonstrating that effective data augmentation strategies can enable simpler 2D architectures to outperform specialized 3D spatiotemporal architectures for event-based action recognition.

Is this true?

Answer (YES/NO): YES